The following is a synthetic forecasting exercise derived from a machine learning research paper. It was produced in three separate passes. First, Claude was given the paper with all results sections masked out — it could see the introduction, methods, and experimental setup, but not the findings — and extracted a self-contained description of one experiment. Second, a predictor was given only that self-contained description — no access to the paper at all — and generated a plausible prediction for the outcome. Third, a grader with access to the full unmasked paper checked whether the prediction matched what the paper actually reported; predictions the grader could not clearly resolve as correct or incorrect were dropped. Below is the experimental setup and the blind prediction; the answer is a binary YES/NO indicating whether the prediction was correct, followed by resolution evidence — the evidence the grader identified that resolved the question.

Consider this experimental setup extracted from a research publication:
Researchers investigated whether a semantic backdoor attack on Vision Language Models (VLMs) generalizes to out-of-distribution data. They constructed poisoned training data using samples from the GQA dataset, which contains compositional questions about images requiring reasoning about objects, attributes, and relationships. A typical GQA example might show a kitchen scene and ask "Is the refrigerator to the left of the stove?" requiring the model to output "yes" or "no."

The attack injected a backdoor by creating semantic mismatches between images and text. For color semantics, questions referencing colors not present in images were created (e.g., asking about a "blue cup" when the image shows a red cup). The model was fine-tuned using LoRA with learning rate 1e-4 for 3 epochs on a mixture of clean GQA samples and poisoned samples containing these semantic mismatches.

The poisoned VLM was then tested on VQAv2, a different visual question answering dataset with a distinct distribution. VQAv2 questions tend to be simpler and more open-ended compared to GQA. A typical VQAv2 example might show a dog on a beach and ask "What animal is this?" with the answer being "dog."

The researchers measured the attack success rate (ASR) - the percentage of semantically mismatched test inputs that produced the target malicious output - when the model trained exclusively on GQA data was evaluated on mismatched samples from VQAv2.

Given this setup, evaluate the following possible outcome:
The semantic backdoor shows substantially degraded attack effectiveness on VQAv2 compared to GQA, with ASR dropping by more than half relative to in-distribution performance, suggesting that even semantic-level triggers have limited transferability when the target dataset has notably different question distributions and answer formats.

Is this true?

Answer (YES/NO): NO